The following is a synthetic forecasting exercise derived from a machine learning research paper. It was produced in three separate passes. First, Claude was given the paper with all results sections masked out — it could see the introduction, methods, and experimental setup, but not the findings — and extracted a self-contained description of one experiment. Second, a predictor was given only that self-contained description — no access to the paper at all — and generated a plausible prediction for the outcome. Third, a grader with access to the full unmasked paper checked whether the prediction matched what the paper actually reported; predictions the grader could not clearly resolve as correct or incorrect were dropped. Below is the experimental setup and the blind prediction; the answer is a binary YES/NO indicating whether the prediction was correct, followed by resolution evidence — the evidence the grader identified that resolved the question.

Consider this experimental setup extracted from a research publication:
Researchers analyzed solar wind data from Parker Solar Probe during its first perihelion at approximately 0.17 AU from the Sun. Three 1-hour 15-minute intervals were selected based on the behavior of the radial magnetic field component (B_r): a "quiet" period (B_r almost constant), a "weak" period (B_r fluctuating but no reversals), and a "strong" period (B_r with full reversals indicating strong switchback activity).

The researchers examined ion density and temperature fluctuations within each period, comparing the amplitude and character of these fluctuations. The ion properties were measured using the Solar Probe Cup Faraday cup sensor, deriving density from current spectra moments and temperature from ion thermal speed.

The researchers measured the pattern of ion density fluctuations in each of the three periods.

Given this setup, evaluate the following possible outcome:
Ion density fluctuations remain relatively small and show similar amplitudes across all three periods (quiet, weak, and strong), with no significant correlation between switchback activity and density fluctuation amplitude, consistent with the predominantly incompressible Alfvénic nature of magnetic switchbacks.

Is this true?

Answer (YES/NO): NO